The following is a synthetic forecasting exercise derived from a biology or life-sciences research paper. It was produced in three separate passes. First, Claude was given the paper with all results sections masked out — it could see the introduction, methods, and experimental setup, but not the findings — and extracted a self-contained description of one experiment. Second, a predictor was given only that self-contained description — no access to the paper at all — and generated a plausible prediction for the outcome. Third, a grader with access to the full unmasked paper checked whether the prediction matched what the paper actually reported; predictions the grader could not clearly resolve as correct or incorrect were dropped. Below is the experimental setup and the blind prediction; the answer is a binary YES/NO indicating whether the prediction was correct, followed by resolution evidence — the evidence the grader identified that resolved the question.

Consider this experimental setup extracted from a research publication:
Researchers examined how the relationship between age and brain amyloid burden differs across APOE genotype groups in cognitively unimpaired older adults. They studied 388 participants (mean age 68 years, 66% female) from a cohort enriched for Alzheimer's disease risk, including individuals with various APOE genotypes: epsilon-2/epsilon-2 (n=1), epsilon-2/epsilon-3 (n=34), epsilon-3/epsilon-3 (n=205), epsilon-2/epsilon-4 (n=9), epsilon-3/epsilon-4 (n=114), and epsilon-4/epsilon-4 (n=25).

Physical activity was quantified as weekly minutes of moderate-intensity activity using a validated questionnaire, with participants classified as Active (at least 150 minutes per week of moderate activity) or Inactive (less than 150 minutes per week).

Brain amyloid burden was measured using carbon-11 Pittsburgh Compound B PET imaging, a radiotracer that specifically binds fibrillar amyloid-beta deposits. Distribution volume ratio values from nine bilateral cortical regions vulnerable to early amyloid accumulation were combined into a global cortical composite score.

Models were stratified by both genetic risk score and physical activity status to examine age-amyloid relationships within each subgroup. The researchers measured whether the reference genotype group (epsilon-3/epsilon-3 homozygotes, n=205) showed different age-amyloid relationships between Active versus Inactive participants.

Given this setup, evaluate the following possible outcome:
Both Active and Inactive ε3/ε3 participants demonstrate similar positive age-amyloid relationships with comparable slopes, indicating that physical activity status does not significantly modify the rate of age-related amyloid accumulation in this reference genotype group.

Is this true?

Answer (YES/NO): YES